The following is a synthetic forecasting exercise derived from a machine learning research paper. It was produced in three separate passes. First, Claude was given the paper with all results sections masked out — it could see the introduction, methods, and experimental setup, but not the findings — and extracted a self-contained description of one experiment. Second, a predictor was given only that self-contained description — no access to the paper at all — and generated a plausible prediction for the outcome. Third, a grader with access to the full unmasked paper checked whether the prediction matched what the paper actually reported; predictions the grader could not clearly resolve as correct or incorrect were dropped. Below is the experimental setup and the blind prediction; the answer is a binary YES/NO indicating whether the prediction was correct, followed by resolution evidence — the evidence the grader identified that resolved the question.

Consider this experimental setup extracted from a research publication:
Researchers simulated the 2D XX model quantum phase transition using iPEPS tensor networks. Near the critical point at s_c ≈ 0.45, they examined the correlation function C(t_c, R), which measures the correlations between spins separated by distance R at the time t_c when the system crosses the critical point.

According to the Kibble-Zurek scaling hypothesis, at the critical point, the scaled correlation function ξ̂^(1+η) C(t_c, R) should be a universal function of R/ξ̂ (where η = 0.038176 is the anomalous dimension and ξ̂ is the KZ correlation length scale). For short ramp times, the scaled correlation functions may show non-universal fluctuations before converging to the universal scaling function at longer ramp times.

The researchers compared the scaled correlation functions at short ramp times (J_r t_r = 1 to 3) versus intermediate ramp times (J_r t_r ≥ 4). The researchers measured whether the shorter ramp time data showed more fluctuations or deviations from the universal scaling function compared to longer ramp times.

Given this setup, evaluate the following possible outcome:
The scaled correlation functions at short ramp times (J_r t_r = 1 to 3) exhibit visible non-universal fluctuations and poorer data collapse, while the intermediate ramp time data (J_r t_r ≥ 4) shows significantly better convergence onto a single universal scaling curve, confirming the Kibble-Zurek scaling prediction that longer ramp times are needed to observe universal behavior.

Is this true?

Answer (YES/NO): YES